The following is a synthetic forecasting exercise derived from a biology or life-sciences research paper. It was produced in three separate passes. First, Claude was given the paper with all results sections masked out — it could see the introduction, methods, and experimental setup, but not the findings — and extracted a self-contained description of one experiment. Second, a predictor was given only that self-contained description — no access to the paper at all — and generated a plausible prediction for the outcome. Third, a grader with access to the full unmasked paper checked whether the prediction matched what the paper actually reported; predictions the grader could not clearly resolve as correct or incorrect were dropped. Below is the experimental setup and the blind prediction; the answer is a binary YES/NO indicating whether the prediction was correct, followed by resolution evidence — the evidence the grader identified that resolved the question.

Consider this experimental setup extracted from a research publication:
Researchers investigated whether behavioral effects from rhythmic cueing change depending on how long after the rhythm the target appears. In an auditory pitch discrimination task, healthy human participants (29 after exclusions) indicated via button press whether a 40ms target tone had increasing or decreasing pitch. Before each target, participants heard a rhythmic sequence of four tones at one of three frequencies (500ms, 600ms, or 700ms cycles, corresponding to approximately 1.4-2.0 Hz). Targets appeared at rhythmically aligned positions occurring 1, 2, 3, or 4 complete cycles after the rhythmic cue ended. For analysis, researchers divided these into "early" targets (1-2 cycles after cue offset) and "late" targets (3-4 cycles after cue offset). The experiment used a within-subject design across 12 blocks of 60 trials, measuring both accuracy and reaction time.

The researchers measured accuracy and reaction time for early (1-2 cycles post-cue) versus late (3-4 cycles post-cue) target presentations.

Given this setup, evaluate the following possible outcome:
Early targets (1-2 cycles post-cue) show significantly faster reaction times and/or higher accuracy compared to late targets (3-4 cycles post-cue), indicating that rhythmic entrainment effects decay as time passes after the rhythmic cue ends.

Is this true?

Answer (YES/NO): NO